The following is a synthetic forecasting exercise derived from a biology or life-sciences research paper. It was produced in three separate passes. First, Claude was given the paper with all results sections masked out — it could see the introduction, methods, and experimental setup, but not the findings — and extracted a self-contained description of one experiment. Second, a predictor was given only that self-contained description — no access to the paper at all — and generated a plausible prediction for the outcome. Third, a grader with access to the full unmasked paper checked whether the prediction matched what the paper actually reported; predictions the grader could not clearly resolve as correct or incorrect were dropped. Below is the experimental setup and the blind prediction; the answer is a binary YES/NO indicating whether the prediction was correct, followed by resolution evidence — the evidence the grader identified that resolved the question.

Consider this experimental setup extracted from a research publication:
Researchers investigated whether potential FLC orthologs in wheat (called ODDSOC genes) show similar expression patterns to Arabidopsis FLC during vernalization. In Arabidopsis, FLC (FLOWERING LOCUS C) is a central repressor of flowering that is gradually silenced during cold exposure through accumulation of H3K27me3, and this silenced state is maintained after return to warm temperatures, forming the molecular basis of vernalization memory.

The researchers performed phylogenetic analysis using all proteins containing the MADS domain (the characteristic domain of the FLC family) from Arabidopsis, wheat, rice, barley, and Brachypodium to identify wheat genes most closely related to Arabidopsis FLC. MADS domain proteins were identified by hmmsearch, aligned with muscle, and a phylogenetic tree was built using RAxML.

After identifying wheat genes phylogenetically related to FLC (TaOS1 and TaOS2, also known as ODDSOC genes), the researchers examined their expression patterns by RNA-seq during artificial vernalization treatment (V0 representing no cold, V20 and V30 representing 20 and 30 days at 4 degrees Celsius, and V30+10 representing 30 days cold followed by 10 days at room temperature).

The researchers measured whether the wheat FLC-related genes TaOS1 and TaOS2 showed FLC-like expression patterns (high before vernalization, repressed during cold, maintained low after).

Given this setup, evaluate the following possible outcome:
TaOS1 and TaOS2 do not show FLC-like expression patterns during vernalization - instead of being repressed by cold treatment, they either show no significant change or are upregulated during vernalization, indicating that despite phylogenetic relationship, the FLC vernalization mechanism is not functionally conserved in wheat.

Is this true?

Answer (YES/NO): NO